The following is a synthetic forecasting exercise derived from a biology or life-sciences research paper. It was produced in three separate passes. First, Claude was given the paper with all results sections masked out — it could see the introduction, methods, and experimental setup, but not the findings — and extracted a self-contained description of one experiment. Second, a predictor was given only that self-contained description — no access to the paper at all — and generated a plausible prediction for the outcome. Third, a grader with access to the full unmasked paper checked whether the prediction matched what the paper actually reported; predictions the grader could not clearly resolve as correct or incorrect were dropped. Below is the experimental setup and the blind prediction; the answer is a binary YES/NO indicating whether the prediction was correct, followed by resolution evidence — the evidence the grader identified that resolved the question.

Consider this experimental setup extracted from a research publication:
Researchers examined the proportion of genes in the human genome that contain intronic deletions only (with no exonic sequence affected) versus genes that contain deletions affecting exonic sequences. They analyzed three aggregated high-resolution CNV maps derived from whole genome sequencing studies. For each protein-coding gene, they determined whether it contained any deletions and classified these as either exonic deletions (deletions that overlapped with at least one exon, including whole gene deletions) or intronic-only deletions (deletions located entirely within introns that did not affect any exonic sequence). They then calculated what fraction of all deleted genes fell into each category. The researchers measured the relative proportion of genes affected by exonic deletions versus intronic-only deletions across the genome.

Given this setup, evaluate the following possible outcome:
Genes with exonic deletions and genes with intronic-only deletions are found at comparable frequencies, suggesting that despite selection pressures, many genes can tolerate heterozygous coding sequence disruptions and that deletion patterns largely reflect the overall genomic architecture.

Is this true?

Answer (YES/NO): NO